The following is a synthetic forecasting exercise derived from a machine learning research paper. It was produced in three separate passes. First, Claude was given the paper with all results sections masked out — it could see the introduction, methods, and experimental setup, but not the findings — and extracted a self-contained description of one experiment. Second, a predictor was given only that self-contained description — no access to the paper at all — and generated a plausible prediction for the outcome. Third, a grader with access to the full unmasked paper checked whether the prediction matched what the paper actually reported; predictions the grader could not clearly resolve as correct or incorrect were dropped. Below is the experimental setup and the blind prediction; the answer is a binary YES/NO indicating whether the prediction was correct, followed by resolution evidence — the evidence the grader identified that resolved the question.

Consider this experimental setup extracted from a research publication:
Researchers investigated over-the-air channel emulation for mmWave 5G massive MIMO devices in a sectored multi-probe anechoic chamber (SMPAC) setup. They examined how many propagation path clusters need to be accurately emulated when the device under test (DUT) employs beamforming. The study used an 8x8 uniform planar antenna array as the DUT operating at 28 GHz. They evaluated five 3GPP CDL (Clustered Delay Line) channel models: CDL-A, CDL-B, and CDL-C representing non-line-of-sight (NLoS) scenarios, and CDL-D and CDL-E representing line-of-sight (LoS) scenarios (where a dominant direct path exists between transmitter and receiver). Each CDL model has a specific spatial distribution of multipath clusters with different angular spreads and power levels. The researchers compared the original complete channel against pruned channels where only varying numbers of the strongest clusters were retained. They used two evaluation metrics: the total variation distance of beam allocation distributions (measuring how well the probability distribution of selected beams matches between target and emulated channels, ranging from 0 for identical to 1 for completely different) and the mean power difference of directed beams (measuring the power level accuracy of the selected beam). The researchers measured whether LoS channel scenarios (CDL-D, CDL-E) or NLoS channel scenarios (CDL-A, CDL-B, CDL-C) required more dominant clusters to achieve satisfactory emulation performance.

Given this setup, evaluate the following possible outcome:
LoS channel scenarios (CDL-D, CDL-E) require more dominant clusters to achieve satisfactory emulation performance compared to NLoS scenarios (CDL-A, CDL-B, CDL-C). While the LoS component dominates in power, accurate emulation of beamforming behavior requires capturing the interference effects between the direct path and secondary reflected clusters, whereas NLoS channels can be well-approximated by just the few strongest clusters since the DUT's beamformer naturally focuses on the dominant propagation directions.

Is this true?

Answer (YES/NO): NO